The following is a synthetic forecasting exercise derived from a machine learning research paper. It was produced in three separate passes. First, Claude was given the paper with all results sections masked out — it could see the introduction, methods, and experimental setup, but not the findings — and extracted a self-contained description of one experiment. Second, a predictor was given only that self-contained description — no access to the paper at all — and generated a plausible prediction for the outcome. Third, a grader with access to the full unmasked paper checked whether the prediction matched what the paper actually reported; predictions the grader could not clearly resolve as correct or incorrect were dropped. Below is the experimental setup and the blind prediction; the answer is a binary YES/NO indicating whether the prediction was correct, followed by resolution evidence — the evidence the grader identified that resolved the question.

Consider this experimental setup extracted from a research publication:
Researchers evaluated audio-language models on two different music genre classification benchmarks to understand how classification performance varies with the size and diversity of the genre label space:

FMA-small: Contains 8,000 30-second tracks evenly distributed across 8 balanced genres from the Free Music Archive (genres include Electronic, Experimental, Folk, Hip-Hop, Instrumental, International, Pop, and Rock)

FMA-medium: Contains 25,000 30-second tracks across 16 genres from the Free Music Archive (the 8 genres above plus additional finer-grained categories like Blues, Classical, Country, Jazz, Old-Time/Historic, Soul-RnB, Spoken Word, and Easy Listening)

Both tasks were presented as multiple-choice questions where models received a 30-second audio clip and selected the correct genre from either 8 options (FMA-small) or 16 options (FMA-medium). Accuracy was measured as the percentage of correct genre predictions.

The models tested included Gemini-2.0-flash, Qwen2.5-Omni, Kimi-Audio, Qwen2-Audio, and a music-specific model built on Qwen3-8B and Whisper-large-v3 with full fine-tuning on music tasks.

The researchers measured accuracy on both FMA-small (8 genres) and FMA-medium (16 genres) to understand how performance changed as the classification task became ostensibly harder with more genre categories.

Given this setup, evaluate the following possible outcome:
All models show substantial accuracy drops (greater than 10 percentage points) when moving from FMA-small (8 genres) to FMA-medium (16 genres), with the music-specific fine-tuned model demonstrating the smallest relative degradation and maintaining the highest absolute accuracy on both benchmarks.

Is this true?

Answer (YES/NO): NO